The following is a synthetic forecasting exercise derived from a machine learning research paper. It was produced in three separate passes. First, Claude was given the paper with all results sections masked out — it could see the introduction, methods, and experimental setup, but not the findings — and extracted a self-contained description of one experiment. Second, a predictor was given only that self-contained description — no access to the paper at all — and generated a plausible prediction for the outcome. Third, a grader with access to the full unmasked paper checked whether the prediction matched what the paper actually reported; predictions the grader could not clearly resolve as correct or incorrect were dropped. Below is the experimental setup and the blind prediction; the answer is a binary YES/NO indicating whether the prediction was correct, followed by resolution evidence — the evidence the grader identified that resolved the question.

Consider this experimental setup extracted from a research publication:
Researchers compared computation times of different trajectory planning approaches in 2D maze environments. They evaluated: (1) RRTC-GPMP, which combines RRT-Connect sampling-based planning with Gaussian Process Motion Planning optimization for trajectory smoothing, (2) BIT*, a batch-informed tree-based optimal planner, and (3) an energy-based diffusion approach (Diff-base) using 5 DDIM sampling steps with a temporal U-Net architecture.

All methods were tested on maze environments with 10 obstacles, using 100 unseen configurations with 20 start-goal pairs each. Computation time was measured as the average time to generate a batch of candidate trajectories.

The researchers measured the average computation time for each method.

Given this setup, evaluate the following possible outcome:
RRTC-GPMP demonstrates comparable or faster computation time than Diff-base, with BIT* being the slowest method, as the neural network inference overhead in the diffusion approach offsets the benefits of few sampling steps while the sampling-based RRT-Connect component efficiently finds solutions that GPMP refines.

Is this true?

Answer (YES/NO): NO